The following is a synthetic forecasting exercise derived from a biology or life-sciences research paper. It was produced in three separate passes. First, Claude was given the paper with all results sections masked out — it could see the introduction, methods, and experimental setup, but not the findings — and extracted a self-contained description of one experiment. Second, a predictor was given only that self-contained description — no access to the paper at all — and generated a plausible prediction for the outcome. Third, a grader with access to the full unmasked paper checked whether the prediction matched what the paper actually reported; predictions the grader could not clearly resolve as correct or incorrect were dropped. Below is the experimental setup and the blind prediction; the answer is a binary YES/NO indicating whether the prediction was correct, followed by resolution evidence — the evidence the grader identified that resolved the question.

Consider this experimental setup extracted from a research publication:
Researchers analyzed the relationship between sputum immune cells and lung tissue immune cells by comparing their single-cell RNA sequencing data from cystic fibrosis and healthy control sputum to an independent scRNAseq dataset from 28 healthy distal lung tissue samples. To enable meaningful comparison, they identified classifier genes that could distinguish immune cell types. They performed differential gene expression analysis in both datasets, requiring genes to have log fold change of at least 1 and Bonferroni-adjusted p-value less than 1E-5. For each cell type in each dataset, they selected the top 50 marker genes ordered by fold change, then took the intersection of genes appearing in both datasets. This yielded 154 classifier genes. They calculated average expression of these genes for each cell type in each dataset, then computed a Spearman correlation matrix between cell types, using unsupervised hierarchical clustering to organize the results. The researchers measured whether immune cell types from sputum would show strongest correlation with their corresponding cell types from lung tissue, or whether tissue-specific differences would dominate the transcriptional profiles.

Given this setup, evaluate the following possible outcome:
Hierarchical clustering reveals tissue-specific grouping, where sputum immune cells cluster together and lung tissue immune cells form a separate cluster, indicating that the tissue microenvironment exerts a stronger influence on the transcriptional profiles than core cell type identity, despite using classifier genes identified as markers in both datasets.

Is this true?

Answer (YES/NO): NO